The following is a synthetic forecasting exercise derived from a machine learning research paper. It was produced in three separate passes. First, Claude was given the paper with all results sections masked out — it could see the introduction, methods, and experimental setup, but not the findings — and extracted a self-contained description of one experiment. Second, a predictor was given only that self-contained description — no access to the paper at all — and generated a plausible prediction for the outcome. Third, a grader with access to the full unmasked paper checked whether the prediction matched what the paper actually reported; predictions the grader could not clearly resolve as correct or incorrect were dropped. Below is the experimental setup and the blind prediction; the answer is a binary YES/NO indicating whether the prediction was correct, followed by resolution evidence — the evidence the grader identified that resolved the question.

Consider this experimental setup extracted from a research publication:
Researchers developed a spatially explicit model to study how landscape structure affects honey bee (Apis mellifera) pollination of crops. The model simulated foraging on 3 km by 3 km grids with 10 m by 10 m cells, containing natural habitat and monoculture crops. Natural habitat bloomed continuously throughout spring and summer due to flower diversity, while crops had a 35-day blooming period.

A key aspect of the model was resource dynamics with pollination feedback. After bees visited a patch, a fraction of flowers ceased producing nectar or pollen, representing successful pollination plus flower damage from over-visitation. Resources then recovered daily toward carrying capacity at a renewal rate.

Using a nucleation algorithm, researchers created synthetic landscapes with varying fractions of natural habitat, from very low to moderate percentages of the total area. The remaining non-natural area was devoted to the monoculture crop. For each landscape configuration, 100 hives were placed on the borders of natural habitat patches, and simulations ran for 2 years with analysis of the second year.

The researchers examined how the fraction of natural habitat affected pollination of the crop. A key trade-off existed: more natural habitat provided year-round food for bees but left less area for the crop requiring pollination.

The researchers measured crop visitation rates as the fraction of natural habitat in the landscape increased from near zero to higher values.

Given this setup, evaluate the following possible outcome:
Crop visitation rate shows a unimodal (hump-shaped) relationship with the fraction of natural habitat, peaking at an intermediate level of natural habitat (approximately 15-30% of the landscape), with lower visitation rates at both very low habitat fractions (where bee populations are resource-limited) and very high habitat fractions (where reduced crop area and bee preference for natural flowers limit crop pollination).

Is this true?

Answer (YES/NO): YES